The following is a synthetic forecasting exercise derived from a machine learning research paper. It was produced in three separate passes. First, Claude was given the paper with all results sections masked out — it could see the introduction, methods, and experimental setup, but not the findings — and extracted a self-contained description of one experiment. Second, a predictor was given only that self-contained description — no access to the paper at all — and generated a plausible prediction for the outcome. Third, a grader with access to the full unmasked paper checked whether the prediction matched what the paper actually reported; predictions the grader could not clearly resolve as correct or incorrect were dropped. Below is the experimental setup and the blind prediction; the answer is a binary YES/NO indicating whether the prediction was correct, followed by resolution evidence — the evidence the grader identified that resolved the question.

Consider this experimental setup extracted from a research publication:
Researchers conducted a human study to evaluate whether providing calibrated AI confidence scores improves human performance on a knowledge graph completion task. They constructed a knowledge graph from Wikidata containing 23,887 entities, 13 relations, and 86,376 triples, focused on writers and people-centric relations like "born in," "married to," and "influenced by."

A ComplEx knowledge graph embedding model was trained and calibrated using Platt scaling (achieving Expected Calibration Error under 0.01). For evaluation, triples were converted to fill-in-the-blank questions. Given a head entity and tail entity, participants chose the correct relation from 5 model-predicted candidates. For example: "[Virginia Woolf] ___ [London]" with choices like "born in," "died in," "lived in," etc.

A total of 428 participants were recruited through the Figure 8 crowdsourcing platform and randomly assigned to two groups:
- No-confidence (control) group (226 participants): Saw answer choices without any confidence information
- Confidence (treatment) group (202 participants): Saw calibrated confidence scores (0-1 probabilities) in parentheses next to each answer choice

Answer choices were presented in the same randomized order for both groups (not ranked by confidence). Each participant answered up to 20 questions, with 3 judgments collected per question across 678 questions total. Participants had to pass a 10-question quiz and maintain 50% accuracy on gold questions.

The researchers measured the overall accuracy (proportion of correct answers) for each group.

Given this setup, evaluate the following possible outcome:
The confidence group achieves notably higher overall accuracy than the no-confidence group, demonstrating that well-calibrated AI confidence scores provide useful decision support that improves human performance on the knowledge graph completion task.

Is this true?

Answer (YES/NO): YES